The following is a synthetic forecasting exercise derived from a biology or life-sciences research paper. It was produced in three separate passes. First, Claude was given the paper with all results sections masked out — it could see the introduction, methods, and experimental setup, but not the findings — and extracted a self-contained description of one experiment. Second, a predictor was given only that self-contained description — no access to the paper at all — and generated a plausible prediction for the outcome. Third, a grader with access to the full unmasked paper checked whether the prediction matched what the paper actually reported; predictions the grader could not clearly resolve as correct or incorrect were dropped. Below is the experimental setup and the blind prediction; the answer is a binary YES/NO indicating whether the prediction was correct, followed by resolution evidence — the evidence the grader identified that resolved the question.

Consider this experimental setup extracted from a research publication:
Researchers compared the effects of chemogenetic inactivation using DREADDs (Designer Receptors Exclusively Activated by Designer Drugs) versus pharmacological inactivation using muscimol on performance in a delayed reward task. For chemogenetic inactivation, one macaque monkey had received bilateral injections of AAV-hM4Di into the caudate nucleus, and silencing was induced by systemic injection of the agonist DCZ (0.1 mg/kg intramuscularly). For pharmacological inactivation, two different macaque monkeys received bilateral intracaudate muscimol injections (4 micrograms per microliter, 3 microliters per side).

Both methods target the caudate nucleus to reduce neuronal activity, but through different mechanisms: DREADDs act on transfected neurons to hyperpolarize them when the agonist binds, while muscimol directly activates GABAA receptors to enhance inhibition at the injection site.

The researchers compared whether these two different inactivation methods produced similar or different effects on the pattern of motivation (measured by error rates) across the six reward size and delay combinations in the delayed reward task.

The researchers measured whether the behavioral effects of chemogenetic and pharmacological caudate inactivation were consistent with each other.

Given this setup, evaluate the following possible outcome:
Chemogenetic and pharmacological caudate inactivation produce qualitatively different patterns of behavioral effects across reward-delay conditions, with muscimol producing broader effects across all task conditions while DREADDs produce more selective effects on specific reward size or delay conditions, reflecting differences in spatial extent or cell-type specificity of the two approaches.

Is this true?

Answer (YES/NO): NO